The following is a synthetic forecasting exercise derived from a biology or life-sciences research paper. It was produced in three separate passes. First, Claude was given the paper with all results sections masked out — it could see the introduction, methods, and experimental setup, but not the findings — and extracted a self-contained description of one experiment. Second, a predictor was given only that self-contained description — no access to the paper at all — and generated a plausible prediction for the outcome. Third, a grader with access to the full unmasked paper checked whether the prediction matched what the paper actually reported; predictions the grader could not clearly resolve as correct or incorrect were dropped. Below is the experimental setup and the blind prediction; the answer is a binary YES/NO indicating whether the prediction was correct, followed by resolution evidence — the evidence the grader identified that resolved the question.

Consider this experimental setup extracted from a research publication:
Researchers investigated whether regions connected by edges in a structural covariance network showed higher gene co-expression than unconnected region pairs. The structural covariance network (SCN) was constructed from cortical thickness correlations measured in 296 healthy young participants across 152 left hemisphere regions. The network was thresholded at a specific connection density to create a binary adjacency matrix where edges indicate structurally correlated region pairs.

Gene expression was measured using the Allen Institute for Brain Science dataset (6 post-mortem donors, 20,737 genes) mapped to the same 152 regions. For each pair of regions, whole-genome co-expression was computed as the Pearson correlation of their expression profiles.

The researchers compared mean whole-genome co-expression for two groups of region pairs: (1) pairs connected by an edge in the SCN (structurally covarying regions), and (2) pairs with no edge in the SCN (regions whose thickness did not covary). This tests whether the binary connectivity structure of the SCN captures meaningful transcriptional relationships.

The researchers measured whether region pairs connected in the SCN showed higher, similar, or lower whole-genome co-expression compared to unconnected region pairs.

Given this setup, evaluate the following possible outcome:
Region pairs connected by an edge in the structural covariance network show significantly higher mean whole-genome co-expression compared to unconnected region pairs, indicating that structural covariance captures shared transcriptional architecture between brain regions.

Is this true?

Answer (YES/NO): YES